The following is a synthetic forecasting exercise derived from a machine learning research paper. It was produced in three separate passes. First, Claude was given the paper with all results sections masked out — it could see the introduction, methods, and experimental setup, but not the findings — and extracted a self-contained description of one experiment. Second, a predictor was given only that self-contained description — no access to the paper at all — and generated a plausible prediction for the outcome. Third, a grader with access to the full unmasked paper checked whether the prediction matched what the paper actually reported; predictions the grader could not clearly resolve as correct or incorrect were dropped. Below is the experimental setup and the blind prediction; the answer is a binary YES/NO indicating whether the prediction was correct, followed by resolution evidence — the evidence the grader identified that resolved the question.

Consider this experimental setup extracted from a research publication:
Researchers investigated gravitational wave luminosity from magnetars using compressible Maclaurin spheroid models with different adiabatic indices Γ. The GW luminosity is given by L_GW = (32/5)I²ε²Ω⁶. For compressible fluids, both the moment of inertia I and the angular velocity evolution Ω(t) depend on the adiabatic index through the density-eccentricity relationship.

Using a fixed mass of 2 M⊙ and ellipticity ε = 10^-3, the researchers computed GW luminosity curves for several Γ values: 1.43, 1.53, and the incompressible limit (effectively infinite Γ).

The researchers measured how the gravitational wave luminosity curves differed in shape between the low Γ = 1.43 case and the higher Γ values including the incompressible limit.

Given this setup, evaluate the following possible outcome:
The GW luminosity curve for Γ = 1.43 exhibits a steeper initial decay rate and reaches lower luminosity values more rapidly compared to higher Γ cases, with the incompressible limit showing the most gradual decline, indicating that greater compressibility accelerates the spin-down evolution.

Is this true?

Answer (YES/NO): NO